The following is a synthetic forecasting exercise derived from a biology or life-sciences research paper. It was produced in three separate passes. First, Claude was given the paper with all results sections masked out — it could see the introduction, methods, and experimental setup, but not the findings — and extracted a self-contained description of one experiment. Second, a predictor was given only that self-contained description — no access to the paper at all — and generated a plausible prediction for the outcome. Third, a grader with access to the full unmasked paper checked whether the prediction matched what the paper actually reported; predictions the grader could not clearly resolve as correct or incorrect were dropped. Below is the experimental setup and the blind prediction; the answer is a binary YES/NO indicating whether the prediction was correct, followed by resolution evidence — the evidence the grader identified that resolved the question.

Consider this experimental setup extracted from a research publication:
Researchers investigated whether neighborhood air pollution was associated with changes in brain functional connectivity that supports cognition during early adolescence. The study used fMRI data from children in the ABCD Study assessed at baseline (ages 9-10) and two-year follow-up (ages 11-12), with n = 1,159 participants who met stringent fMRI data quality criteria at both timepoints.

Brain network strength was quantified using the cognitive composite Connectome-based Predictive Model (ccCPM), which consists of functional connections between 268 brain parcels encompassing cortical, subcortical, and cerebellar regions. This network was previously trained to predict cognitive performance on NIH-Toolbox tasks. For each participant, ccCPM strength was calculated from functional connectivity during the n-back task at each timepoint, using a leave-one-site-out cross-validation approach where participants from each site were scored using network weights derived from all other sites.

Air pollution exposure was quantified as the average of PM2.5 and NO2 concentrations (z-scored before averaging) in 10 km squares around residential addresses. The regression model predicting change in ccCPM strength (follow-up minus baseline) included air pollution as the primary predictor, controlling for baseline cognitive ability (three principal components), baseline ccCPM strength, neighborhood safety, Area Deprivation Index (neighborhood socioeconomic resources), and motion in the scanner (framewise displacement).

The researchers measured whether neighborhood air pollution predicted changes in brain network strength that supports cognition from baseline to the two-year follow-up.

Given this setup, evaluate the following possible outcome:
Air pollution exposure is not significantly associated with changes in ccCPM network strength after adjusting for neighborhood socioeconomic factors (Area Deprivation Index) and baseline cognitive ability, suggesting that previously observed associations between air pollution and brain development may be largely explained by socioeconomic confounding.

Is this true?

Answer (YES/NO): NO